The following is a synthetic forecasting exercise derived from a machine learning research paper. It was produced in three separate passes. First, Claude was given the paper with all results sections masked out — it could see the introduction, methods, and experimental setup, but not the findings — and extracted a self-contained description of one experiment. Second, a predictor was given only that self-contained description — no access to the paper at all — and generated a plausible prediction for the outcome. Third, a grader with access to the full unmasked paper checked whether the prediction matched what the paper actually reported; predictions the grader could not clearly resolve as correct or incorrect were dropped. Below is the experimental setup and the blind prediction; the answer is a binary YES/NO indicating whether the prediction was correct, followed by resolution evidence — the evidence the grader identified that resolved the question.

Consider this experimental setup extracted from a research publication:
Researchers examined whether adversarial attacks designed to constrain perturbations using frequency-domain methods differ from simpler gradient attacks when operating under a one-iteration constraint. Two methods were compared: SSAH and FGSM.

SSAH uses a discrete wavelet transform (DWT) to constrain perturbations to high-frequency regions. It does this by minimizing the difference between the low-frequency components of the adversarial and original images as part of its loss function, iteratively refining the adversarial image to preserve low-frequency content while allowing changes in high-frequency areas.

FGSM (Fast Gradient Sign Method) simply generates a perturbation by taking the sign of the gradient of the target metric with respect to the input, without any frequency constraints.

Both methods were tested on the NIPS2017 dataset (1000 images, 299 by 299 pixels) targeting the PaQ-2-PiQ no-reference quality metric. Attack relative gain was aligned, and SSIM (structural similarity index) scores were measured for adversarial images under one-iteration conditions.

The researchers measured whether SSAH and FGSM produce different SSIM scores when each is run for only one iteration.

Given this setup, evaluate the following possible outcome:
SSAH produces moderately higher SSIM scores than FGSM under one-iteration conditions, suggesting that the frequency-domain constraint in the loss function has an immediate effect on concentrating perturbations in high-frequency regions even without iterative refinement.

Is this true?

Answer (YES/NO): NO